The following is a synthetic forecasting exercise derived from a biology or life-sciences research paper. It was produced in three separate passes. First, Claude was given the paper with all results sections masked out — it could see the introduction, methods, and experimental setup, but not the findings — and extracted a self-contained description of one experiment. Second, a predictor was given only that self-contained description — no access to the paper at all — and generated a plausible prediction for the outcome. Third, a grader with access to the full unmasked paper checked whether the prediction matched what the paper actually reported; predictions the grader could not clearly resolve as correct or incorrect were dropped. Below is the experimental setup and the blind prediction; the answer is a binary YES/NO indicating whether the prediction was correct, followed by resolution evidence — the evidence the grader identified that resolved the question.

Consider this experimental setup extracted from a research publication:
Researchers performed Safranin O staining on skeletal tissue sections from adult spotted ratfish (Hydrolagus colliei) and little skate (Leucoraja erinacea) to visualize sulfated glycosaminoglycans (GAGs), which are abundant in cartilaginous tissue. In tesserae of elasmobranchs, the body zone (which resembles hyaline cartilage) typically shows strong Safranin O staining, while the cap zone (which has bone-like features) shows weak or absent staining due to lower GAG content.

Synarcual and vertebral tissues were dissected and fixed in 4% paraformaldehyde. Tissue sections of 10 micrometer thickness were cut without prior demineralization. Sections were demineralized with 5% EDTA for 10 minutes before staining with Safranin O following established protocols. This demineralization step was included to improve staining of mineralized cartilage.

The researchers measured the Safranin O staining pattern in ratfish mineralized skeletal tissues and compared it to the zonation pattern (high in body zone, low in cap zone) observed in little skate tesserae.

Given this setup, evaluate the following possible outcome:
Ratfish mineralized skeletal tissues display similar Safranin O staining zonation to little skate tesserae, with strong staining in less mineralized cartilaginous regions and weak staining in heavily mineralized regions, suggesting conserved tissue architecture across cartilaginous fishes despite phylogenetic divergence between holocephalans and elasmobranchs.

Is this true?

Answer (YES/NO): NO